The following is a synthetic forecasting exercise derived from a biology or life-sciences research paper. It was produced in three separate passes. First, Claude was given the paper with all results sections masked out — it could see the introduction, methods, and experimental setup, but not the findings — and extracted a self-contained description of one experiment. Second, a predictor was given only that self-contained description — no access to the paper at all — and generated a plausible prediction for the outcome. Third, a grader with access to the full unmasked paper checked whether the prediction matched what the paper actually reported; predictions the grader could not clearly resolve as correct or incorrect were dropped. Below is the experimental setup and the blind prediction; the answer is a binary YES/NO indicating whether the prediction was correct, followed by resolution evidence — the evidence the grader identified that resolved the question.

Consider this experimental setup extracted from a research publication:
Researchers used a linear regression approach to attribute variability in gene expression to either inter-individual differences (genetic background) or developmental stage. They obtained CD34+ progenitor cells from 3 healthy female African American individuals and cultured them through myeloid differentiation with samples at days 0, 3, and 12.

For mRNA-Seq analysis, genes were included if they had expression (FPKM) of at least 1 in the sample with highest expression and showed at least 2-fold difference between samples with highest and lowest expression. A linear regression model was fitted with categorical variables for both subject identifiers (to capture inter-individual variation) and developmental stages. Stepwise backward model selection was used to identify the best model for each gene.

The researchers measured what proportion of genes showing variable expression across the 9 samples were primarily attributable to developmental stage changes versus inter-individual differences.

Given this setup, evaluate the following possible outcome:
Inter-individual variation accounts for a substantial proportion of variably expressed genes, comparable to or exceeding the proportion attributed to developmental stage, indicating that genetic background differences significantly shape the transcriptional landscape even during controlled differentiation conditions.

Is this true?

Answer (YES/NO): NO